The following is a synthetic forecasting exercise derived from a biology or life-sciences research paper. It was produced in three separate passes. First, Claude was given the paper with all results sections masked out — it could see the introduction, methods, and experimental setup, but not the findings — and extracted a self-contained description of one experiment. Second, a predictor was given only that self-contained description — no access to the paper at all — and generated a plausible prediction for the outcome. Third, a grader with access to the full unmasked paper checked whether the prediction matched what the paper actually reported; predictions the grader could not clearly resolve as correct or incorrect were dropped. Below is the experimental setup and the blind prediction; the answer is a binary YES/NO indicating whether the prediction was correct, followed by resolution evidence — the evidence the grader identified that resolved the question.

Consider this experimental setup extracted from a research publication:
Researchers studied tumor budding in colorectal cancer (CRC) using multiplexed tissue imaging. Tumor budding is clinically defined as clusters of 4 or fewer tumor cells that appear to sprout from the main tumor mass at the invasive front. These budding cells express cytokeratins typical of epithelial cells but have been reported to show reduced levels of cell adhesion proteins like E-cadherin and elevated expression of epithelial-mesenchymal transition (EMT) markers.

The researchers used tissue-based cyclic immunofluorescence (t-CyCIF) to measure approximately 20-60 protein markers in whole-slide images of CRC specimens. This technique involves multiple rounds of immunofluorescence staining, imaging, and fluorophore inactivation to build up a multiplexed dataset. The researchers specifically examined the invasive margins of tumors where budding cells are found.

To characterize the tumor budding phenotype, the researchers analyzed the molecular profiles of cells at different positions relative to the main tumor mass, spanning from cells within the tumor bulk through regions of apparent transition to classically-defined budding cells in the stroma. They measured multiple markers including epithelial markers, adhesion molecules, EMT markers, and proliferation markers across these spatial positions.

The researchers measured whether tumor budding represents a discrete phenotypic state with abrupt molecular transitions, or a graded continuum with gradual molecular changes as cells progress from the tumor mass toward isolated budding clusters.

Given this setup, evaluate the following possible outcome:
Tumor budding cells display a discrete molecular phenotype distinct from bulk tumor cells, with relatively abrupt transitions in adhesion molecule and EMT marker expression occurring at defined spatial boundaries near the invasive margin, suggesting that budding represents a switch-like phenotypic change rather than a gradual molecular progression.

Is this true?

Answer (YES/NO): NO